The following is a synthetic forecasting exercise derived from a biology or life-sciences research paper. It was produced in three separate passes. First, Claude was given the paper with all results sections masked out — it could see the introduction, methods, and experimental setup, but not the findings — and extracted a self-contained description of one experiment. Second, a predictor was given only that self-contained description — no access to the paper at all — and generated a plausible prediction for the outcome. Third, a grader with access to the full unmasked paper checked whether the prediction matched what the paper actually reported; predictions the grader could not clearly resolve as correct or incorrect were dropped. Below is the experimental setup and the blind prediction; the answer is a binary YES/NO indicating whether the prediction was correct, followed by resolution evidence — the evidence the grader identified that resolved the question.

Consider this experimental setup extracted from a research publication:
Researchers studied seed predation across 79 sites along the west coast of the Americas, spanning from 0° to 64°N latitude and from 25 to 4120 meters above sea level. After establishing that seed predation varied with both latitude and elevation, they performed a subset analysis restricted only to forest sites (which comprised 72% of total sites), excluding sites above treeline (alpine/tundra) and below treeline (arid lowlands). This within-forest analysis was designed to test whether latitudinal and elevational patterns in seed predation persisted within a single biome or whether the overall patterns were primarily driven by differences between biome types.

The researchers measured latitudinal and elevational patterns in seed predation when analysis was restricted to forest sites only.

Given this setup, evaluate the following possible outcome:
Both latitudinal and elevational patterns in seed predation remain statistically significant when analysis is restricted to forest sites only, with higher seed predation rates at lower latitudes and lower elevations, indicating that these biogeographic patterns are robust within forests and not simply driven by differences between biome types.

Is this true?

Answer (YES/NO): YES